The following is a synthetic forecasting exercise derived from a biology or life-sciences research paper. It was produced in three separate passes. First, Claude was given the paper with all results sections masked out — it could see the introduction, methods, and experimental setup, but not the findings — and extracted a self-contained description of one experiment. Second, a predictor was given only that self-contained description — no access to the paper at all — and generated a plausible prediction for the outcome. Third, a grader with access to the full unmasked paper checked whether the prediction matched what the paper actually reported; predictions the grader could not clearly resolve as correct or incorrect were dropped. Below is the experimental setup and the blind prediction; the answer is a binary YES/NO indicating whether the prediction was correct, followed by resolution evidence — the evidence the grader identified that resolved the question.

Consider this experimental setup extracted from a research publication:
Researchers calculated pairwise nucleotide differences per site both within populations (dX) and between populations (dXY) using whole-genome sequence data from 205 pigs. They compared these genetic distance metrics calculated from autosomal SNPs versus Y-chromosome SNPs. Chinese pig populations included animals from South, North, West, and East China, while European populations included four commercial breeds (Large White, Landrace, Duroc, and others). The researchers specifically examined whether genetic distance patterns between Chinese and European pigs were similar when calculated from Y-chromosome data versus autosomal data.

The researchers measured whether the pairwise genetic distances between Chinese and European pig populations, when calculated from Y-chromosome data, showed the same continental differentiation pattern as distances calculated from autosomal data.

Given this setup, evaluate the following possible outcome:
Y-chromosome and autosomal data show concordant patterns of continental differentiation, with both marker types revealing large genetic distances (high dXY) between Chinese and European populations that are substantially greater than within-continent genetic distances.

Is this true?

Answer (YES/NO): NO